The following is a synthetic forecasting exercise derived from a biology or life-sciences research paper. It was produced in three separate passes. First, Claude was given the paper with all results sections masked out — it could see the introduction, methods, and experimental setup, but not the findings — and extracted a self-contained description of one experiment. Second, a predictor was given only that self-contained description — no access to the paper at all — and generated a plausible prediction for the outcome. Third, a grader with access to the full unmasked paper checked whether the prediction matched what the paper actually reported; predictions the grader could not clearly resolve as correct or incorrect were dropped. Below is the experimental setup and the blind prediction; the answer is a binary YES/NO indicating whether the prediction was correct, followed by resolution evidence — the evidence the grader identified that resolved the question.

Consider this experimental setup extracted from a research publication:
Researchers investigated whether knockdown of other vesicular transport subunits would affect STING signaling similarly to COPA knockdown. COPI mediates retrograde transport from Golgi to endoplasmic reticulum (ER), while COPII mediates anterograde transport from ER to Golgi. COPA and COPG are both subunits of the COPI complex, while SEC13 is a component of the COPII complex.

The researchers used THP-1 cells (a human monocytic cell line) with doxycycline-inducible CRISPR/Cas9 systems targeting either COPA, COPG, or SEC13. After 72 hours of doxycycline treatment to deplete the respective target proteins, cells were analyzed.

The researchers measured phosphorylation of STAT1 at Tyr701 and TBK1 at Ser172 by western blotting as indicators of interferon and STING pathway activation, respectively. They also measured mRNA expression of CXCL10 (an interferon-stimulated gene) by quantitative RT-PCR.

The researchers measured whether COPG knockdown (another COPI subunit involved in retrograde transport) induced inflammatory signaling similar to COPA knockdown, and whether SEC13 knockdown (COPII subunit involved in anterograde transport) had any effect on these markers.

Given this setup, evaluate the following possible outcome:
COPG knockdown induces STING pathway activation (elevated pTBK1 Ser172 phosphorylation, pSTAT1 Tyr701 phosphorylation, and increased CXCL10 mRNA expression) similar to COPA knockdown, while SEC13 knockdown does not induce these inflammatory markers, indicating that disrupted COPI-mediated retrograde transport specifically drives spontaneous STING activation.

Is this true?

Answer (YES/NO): YES